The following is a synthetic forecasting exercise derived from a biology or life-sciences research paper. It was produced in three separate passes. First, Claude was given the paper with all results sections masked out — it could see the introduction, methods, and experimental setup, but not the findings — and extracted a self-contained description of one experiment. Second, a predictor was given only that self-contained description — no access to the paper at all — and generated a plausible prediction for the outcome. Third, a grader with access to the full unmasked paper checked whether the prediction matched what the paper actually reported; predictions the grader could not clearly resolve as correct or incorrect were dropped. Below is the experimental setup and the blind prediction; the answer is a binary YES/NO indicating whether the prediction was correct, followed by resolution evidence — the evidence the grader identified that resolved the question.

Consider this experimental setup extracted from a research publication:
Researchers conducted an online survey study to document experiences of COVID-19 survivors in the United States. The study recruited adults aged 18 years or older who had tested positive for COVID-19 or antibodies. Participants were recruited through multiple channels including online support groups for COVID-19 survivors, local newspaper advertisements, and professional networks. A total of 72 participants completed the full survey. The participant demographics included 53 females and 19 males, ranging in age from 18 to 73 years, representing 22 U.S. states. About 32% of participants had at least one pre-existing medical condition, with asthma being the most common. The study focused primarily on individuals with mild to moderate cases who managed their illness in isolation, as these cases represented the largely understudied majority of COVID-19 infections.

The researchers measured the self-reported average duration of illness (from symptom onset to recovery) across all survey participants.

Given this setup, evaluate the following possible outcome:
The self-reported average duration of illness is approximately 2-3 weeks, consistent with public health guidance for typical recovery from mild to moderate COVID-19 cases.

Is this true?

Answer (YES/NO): NO